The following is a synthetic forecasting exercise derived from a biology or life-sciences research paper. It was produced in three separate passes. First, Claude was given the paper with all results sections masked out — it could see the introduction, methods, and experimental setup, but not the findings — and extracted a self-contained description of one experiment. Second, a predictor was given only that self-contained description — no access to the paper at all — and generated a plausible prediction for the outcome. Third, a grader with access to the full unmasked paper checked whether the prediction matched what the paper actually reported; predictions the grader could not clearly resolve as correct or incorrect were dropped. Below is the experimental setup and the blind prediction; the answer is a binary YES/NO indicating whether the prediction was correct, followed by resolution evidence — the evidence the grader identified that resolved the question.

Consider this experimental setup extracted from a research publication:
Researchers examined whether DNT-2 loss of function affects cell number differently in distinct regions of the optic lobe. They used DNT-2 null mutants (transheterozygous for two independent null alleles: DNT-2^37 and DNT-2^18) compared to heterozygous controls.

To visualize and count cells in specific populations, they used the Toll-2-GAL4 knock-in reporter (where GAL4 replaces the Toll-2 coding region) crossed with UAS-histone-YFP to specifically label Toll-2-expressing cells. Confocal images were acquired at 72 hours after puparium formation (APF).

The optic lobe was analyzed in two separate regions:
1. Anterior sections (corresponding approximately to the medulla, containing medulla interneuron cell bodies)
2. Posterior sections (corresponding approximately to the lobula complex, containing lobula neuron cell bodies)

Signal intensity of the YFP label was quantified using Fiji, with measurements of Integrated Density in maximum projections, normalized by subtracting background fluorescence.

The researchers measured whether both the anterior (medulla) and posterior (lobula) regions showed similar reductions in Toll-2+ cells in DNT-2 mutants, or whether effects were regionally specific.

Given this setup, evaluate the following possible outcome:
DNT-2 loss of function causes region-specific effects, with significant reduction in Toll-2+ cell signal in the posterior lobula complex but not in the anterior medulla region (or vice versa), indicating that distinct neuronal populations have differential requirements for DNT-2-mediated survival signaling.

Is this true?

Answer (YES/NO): NO